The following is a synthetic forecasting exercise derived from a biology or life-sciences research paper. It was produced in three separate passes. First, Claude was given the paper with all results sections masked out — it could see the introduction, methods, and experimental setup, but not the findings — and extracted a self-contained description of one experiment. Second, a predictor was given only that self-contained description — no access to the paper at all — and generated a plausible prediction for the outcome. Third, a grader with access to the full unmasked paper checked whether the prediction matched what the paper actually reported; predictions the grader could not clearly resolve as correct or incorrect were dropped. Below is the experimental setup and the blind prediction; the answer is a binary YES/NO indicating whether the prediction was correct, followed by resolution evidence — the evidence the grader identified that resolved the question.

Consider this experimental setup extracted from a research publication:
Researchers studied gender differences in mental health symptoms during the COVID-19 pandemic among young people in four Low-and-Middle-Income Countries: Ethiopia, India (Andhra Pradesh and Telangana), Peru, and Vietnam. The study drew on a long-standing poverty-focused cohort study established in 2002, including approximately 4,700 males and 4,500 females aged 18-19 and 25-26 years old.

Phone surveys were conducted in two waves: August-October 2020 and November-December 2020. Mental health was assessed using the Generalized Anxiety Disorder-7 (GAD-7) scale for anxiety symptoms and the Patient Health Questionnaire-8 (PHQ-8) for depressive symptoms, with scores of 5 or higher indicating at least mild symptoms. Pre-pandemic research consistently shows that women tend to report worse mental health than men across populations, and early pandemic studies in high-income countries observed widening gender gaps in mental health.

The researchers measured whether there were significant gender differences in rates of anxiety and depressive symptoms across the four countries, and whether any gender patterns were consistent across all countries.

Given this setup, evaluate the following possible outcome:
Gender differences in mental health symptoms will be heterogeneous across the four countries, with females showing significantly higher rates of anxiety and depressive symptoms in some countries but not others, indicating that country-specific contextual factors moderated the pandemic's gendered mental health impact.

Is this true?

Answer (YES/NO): YES